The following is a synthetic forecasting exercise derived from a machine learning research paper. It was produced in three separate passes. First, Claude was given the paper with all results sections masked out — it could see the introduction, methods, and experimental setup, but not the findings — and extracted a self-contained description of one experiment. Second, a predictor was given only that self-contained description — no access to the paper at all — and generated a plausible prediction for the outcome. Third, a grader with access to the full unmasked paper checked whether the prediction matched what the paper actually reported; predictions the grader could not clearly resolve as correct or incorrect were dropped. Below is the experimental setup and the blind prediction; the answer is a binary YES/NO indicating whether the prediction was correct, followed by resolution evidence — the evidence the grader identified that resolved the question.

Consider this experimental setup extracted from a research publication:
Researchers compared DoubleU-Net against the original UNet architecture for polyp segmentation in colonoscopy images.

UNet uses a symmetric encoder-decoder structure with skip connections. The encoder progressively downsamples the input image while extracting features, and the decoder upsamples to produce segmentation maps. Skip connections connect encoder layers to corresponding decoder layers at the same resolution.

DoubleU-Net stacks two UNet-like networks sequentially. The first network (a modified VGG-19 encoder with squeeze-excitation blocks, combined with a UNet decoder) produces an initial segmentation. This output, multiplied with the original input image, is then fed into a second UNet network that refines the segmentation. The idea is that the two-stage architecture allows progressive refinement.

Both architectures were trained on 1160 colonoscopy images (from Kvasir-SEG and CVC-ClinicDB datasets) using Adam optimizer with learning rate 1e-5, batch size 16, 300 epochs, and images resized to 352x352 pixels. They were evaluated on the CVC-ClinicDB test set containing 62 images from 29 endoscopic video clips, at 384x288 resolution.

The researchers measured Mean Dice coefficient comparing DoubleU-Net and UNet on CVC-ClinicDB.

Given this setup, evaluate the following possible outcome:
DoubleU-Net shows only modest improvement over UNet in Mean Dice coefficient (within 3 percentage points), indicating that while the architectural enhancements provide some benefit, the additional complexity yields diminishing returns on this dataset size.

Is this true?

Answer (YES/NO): NO